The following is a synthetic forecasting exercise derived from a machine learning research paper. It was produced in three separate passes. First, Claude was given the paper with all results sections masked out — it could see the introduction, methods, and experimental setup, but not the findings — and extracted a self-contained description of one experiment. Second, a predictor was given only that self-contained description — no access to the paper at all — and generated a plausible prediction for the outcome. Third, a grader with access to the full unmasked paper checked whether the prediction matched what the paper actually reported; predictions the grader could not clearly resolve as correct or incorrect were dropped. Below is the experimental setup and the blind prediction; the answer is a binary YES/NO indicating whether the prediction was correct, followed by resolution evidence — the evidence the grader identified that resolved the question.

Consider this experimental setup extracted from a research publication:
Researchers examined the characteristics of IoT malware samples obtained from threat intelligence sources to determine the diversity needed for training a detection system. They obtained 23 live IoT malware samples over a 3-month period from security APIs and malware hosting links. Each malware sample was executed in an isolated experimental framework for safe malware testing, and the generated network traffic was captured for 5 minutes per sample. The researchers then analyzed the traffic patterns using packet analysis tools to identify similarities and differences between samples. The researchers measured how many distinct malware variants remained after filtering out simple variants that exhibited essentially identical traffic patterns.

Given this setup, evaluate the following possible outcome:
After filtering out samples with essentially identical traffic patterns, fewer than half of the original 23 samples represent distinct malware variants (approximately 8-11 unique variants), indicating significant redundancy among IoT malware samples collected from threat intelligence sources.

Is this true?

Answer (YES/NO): NO